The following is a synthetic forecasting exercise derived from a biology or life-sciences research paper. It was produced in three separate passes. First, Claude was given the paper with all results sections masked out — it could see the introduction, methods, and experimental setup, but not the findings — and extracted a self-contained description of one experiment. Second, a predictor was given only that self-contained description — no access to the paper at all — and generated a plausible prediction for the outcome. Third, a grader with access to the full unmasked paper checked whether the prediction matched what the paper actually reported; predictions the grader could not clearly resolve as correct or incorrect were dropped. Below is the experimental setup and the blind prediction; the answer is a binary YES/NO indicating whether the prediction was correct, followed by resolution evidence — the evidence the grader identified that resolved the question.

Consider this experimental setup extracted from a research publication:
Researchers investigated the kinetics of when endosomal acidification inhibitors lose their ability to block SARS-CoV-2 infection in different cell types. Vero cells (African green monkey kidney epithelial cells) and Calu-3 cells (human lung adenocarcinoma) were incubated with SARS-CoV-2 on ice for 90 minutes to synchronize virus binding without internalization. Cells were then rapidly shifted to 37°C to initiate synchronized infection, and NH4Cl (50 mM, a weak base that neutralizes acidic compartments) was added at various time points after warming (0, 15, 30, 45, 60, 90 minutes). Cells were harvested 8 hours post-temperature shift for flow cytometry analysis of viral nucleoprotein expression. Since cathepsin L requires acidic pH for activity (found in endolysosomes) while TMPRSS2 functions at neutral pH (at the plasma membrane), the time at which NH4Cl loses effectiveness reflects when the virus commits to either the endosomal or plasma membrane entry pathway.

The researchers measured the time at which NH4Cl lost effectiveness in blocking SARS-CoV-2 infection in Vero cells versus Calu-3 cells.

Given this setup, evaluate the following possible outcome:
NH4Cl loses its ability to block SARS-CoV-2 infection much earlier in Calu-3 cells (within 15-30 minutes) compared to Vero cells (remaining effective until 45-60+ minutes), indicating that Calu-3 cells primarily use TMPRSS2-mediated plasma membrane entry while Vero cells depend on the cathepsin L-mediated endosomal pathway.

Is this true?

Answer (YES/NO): NO